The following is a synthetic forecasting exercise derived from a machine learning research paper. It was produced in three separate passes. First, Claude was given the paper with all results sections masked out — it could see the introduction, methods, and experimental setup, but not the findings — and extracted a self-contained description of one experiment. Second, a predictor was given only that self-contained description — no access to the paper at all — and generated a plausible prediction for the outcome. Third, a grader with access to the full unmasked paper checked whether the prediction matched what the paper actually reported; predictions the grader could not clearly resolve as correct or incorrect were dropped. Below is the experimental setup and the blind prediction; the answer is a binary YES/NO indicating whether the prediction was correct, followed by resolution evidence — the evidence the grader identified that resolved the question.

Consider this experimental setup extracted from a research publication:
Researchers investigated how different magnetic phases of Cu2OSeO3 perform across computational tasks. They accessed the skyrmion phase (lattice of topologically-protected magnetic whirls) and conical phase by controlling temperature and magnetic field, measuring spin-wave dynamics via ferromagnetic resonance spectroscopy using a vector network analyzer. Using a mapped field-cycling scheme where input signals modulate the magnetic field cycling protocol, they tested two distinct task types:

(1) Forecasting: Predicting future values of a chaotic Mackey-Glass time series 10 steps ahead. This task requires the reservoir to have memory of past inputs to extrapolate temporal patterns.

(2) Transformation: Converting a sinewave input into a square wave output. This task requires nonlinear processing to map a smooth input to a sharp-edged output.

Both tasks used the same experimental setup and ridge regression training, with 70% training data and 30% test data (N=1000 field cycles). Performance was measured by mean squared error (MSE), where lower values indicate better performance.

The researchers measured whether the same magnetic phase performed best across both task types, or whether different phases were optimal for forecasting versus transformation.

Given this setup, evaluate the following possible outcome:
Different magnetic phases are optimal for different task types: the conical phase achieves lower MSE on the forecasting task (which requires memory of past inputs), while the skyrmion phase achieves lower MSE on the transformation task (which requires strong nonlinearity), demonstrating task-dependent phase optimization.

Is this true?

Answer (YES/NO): NO